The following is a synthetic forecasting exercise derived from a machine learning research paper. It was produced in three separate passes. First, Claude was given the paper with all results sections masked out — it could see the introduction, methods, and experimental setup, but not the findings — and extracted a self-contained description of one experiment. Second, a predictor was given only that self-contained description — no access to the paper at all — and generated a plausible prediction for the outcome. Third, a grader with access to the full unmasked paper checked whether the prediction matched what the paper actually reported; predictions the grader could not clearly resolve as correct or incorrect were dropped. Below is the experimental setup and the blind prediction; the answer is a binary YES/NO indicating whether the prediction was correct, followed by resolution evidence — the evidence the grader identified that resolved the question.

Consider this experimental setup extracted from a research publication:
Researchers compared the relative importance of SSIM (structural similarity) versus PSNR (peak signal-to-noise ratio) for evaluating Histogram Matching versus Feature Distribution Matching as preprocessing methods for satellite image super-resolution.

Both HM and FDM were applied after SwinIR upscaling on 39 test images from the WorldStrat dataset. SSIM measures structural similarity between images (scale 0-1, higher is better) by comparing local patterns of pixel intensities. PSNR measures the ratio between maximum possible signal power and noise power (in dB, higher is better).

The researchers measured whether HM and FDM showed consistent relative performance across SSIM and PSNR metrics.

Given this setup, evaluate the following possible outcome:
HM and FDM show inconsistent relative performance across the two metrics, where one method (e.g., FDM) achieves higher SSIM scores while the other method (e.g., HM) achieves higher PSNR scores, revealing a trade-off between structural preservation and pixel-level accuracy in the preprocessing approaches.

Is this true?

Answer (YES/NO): YES